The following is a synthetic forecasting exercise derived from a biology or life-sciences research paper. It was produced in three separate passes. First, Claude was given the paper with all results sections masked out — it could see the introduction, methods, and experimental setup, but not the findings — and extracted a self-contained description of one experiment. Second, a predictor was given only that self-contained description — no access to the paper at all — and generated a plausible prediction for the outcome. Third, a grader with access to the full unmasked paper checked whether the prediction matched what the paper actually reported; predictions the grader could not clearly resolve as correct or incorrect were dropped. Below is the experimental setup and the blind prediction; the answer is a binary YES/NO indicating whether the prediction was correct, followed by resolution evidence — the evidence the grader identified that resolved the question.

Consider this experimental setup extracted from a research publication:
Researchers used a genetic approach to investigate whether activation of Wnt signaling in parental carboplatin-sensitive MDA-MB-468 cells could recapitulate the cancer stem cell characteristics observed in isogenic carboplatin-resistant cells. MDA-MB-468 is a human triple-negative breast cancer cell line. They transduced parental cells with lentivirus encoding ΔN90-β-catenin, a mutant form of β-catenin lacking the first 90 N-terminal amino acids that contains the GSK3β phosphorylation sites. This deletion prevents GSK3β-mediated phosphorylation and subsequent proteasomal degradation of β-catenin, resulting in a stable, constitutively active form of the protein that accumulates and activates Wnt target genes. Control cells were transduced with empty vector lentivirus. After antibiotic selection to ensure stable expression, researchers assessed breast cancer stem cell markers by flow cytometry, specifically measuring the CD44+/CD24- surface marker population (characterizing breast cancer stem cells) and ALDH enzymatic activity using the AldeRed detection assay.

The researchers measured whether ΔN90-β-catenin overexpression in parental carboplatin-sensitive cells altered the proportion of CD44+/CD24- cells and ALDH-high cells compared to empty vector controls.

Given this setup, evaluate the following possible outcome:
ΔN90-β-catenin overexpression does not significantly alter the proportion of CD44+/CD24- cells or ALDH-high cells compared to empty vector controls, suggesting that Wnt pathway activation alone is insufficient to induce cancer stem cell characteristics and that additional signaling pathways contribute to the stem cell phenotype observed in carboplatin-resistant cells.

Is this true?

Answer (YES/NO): NO